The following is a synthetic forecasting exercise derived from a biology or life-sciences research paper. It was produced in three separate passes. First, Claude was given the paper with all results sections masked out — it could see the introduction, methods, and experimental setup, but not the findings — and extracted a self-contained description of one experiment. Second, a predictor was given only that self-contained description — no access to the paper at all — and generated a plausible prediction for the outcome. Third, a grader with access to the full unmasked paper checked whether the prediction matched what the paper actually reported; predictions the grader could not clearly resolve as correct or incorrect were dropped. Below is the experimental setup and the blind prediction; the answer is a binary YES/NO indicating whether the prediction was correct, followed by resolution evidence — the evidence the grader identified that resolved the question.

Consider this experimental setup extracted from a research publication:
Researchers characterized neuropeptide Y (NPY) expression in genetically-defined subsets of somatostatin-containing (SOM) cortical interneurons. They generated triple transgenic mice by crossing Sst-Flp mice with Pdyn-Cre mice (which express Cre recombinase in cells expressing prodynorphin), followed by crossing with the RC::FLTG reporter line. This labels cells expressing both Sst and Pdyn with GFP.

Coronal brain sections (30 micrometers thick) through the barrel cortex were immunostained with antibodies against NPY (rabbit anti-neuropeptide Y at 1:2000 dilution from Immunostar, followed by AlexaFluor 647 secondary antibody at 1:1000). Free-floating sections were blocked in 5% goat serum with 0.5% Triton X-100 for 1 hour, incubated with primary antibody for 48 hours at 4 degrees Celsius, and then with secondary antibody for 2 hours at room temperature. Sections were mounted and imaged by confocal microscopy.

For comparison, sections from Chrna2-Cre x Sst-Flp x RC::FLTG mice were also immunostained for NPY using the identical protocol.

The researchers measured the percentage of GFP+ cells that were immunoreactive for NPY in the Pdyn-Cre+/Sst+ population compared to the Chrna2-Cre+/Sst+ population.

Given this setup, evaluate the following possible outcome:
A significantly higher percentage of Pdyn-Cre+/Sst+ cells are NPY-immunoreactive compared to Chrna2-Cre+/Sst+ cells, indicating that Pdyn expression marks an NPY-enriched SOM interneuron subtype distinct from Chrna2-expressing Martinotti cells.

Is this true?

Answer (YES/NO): NO